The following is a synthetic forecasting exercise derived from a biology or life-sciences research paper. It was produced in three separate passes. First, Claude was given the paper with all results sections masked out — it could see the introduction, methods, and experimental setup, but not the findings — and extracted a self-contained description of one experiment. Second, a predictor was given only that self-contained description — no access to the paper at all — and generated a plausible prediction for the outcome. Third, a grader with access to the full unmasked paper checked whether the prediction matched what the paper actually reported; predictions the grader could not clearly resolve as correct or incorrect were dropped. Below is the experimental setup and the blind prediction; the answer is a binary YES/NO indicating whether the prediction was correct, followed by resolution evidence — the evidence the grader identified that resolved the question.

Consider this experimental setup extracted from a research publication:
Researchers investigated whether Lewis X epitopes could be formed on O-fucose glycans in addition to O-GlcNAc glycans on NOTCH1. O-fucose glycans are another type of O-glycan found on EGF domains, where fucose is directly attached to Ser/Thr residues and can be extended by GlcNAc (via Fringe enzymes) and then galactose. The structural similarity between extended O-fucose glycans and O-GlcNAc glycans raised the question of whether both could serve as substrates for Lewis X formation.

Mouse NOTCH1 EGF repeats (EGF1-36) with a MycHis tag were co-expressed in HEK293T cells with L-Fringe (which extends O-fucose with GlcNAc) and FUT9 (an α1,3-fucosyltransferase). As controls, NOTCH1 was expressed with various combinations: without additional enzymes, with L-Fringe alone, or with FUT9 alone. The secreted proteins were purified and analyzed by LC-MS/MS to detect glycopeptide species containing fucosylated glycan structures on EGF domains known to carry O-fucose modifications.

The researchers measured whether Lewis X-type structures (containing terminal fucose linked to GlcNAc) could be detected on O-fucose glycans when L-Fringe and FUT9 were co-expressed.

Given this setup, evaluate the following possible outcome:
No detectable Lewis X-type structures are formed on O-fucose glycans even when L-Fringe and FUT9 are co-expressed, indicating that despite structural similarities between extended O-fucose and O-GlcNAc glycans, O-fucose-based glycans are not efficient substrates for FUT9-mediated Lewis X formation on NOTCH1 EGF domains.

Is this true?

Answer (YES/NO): NO